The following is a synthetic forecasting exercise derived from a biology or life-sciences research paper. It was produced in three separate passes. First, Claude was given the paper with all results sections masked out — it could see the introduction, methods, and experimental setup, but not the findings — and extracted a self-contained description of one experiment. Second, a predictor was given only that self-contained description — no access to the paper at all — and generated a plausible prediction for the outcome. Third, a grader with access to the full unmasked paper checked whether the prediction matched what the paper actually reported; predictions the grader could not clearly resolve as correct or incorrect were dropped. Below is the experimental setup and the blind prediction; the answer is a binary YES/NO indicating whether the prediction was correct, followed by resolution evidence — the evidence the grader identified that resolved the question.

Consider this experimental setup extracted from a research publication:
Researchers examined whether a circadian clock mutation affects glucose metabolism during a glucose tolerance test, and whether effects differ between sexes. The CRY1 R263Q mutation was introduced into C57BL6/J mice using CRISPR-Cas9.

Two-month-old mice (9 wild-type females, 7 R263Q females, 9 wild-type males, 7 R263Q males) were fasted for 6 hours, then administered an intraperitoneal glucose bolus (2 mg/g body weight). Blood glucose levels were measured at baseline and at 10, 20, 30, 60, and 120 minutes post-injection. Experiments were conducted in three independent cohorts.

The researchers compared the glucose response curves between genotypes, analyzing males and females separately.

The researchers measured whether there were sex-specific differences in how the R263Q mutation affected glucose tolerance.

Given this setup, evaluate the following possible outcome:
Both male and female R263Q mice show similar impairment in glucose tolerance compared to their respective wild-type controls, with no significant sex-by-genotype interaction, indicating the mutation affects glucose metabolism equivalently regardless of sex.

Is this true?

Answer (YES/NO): NO